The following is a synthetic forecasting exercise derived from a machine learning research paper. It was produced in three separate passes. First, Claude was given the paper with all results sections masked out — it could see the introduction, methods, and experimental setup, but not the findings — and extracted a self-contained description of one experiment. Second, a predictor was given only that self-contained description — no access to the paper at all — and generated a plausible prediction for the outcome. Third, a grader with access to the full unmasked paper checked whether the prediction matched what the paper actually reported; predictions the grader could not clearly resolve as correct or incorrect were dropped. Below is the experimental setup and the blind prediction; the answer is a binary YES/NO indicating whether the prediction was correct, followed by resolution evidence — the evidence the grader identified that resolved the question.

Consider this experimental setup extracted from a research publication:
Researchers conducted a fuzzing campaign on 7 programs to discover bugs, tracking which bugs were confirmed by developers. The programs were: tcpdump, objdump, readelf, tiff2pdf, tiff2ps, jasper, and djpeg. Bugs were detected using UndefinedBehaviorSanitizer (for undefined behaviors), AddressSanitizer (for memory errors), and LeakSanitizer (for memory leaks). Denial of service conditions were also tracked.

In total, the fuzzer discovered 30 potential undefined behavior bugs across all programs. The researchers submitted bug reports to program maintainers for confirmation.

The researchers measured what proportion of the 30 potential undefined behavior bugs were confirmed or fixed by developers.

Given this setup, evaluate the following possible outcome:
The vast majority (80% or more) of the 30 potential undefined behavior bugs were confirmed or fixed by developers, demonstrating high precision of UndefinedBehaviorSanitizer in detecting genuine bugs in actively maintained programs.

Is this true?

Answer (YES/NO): NO